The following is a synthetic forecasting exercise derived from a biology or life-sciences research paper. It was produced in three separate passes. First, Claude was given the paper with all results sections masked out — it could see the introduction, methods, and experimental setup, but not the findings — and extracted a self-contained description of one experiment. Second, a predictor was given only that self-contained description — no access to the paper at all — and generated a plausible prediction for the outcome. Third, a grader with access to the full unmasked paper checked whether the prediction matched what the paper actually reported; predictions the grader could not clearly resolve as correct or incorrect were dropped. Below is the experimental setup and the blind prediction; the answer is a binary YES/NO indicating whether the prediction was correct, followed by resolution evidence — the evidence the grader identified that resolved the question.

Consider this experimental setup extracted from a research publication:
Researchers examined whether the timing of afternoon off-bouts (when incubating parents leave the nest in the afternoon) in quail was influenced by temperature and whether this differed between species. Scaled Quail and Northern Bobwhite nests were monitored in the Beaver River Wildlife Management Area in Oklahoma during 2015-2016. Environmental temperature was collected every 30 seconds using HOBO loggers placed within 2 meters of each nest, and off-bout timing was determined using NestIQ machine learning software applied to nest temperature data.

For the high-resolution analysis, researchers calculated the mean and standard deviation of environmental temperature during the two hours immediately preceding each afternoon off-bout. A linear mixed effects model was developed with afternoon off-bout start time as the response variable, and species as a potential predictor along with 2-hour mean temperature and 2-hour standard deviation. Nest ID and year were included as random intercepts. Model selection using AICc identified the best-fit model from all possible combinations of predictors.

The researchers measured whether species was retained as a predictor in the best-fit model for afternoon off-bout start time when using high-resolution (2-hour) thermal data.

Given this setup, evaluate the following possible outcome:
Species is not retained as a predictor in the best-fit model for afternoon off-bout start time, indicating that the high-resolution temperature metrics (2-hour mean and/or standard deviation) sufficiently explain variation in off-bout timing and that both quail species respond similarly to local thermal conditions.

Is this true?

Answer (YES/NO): YES